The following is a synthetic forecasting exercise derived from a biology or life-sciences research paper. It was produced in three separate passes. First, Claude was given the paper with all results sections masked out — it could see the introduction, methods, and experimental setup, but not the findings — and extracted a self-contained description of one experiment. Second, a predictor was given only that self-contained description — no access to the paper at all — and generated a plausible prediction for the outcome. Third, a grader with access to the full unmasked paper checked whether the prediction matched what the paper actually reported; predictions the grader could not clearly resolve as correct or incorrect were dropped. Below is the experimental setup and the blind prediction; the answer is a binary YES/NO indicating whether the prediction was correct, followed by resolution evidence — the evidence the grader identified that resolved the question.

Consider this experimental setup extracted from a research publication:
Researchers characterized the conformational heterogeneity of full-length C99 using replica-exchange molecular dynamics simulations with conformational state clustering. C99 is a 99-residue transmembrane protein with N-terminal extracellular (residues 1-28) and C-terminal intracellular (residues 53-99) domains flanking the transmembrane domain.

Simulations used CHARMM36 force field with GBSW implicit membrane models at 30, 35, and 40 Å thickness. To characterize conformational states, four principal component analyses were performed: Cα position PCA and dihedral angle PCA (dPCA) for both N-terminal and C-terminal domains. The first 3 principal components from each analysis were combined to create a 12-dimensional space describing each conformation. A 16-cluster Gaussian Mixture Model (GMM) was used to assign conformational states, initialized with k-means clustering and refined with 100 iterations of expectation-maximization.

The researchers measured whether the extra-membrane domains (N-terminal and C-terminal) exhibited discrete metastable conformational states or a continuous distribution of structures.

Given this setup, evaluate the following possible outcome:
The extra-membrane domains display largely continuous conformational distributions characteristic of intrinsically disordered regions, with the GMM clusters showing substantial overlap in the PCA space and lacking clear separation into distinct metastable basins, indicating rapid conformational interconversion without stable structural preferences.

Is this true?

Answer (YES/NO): NO